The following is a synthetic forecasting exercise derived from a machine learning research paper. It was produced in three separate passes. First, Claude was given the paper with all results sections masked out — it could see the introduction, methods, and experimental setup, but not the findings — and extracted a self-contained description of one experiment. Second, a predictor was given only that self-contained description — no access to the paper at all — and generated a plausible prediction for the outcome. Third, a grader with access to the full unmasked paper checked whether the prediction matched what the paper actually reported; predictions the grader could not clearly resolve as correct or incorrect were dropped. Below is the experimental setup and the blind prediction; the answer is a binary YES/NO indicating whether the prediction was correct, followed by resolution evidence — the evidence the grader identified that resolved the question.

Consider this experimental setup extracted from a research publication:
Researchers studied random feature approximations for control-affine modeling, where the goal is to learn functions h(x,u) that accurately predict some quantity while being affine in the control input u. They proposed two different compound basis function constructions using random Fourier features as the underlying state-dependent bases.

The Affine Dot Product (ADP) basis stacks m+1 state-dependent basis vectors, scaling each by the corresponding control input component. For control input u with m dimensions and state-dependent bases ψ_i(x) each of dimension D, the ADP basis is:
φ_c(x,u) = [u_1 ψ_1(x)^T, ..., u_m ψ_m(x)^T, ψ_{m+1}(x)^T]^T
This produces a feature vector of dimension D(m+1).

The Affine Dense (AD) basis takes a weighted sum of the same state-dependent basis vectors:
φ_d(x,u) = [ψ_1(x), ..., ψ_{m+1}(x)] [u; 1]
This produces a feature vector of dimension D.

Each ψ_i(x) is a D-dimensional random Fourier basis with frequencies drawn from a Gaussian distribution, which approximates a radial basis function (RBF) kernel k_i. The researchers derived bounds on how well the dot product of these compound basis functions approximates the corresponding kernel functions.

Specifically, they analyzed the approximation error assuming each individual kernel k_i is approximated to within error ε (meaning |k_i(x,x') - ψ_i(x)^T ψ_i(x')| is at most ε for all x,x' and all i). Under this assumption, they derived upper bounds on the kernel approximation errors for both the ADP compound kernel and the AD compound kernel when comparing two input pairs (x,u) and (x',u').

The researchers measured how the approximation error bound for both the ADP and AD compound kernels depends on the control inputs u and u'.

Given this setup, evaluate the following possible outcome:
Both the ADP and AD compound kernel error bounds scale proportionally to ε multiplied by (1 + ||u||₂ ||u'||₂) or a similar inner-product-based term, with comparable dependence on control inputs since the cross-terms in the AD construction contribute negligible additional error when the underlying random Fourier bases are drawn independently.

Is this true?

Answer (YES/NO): YES